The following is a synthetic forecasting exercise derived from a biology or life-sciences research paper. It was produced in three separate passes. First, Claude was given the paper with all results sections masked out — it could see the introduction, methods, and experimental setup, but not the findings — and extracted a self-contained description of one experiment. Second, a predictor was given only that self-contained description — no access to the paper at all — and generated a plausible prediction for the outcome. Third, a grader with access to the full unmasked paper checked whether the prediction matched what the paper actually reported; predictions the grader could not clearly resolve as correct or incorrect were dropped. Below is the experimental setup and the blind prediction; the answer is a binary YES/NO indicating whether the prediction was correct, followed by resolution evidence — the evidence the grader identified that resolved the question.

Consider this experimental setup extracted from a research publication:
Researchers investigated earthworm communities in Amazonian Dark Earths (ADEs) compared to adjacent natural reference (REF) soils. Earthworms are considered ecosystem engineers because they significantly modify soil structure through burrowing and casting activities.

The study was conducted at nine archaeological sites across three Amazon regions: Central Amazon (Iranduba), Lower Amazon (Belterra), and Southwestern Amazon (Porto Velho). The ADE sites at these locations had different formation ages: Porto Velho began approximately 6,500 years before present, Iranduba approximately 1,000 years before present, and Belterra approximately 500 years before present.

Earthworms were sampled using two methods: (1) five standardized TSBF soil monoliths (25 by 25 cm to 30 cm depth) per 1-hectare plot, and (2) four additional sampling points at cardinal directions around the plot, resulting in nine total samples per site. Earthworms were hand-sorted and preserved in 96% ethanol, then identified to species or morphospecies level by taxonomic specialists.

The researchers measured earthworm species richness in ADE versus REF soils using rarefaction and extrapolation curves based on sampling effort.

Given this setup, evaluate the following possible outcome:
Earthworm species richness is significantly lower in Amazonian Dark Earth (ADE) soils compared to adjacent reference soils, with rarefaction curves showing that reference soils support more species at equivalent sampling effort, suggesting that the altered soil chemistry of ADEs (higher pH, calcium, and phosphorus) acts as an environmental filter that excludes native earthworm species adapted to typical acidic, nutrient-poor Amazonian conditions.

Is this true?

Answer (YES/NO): NO